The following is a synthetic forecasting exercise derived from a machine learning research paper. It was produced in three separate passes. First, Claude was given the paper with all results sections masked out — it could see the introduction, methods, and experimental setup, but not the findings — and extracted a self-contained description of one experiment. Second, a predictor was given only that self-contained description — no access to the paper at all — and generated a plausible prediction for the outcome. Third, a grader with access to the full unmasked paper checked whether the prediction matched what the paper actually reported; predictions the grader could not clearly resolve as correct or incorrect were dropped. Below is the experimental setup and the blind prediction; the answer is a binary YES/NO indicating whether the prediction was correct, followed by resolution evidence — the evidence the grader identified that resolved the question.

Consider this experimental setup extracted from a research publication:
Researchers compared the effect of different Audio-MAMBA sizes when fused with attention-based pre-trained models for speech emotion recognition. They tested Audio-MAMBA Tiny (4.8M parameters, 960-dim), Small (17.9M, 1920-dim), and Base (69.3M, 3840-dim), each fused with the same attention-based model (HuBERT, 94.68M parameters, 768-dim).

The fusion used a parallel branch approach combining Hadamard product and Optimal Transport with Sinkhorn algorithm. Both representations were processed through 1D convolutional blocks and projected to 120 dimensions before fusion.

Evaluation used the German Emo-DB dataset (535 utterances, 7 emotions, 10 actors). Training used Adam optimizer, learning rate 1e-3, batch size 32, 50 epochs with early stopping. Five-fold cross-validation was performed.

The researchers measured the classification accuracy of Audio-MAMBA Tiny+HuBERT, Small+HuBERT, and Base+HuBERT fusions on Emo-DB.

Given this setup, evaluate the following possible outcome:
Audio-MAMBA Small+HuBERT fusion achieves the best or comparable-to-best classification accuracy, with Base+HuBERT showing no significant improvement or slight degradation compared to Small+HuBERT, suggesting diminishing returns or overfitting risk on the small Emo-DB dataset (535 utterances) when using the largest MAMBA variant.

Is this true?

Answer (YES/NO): NO